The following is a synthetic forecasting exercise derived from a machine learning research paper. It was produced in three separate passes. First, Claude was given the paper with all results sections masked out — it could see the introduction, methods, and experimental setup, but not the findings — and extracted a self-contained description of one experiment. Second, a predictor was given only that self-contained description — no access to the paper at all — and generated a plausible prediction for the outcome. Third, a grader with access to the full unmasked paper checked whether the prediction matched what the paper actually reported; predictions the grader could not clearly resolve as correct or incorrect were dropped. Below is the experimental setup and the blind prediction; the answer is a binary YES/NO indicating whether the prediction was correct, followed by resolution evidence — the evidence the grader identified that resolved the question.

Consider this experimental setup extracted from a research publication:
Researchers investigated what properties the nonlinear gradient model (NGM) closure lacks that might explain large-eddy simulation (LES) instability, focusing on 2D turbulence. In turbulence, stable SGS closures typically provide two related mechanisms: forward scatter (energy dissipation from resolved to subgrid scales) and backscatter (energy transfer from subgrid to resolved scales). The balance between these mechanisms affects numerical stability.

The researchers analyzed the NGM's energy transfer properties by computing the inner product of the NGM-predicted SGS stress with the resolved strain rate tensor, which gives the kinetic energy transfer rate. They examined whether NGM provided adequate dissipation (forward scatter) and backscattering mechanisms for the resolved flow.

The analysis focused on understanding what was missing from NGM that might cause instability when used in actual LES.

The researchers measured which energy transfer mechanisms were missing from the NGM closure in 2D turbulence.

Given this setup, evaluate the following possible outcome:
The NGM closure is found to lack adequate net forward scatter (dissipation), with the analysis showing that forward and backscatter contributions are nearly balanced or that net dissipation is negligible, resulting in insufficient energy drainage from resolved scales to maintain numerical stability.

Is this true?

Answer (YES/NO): NO